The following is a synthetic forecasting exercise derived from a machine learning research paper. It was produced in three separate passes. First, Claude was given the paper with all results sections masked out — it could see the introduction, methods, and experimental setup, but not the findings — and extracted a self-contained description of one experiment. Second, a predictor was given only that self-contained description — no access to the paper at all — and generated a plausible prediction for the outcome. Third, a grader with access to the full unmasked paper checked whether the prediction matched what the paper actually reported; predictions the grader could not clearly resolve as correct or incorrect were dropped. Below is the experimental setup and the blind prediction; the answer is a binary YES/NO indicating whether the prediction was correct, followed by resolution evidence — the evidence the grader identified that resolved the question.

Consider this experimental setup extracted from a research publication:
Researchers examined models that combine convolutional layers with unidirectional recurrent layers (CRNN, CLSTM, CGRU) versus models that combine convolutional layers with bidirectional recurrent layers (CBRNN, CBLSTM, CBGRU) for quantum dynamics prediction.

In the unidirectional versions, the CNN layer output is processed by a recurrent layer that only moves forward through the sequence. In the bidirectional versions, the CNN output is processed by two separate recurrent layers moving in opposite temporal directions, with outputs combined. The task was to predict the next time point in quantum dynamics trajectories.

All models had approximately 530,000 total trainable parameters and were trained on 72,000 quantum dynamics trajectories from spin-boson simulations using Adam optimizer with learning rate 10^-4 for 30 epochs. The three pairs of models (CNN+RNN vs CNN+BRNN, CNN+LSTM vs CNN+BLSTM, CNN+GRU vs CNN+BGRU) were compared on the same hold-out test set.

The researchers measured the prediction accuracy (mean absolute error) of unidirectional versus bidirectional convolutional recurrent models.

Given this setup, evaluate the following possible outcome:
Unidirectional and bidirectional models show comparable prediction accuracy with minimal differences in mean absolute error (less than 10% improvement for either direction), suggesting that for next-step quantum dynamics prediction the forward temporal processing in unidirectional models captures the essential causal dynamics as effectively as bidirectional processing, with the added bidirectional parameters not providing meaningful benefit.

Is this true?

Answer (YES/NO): NO